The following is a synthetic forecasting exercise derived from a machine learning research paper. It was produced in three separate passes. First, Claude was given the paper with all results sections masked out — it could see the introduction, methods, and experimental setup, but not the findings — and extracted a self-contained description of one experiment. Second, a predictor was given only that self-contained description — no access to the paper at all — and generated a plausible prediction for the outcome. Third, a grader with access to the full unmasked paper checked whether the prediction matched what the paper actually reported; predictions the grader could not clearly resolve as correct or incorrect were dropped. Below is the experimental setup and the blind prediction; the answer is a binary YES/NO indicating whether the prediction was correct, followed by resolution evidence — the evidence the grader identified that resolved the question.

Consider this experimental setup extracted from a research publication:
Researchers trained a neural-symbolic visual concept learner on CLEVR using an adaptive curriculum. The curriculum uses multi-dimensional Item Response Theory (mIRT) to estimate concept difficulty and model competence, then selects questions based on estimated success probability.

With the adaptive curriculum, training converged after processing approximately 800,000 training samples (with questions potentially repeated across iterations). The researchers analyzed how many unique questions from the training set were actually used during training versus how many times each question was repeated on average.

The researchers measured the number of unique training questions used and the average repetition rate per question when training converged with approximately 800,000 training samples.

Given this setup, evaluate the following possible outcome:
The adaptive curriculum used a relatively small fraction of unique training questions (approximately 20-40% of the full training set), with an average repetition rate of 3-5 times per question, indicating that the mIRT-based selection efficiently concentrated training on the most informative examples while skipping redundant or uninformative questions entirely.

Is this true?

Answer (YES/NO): NO